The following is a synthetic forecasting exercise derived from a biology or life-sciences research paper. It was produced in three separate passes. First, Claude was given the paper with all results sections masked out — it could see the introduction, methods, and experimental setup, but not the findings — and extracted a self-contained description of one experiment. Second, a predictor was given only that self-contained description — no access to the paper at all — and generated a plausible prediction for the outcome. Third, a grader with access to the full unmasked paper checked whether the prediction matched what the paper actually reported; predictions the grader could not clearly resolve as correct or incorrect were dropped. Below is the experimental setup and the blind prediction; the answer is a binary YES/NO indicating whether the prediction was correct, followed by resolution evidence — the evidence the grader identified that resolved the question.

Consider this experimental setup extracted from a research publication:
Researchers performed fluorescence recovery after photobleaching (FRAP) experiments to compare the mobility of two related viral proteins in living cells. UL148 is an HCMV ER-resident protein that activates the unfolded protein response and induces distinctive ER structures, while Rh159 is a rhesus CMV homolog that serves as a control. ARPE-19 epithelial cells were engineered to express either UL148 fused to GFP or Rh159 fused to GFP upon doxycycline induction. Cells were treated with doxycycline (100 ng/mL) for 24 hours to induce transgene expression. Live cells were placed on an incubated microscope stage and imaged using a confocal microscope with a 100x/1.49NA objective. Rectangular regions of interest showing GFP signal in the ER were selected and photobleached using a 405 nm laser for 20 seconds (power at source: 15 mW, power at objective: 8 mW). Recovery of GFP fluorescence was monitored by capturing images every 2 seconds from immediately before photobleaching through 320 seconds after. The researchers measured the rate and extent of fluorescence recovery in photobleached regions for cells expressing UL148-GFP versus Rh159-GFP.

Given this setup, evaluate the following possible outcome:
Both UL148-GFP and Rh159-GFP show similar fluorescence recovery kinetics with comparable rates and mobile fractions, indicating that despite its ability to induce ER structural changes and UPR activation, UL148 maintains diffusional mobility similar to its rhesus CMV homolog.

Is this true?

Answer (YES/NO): NO